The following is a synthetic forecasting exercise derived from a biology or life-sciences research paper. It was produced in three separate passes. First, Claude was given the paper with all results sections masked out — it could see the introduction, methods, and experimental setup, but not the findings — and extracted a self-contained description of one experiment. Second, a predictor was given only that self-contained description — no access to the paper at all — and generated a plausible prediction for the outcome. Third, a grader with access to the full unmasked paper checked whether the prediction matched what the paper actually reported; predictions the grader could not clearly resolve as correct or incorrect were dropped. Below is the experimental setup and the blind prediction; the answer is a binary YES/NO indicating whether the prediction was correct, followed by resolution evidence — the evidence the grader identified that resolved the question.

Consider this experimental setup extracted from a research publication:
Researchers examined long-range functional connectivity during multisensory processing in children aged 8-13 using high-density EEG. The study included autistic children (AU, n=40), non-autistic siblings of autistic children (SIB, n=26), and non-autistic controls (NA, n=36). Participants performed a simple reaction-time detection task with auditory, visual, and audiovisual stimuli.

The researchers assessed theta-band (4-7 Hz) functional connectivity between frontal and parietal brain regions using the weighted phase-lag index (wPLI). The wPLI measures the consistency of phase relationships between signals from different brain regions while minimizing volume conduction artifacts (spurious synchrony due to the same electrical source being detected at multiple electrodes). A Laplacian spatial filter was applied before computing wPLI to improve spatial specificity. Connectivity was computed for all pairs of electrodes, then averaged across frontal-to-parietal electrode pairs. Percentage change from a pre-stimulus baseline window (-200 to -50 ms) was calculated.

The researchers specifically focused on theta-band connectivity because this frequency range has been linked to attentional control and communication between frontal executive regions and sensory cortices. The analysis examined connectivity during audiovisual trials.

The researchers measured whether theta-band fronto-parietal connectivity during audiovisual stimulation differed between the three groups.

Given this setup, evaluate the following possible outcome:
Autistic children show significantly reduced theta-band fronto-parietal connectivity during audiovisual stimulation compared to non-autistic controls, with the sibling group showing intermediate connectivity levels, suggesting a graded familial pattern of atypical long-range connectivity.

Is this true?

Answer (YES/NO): NO